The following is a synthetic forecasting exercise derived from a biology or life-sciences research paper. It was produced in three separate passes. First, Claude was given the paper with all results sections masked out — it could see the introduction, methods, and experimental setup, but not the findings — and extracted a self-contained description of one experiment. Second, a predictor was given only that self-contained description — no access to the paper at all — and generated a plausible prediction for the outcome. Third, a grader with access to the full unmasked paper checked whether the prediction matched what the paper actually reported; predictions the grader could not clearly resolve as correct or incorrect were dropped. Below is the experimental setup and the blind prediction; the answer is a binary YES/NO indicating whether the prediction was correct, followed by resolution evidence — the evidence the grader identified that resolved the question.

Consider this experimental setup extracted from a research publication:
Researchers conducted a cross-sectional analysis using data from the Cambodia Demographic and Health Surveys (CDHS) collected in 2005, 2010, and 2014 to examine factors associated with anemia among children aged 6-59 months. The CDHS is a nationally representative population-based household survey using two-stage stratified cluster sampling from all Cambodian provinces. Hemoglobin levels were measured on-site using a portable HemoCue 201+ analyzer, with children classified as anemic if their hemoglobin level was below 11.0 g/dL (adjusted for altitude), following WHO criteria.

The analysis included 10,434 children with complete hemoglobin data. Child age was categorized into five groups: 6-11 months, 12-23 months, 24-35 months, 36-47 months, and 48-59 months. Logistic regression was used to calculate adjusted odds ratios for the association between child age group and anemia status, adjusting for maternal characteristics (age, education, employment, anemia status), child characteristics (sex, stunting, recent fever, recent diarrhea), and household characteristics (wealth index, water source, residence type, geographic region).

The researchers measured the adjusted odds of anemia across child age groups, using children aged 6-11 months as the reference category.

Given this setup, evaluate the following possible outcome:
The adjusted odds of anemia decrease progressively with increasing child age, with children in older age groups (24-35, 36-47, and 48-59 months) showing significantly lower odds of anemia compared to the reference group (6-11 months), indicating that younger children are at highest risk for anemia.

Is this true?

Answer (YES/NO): YES